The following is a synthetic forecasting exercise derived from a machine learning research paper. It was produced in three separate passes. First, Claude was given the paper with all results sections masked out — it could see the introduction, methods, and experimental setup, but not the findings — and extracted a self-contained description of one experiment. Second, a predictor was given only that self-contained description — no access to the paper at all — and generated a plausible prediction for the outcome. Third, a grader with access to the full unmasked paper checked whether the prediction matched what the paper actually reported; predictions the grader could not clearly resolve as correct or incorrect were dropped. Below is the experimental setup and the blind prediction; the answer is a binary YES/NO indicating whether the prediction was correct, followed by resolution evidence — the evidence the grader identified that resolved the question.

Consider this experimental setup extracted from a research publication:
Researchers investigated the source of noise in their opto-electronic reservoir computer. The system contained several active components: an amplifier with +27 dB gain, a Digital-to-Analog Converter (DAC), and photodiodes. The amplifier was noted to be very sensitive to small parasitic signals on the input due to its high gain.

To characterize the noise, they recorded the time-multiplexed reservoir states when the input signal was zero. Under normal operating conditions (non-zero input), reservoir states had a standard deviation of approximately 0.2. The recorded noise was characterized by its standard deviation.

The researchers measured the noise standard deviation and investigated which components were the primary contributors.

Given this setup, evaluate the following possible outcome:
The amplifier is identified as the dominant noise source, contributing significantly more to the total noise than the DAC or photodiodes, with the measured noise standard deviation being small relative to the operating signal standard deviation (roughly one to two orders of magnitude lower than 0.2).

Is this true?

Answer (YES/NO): NO